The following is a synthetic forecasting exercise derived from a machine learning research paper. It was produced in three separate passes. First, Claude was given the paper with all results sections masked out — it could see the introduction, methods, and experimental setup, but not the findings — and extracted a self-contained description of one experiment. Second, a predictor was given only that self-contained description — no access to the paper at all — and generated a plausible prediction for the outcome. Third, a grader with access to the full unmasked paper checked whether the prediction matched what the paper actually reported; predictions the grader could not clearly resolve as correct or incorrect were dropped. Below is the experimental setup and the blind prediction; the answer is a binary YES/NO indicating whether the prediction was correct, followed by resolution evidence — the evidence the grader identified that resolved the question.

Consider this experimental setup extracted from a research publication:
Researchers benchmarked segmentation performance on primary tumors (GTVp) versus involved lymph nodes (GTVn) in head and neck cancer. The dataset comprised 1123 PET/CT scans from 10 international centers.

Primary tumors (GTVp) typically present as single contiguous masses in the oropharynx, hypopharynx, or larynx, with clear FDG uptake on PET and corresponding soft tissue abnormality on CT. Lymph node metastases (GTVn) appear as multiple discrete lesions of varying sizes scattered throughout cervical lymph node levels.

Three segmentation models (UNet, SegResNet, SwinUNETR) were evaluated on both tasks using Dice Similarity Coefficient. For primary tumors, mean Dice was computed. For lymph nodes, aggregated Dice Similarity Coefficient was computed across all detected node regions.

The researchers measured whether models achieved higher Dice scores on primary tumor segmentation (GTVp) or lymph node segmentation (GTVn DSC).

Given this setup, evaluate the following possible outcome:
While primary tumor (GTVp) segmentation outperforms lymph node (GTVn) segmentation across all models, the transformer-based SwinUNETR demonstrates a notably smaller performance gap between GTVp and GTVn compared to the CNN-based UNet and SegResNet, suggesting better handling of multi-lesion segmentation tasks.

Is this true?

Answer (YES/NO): NO